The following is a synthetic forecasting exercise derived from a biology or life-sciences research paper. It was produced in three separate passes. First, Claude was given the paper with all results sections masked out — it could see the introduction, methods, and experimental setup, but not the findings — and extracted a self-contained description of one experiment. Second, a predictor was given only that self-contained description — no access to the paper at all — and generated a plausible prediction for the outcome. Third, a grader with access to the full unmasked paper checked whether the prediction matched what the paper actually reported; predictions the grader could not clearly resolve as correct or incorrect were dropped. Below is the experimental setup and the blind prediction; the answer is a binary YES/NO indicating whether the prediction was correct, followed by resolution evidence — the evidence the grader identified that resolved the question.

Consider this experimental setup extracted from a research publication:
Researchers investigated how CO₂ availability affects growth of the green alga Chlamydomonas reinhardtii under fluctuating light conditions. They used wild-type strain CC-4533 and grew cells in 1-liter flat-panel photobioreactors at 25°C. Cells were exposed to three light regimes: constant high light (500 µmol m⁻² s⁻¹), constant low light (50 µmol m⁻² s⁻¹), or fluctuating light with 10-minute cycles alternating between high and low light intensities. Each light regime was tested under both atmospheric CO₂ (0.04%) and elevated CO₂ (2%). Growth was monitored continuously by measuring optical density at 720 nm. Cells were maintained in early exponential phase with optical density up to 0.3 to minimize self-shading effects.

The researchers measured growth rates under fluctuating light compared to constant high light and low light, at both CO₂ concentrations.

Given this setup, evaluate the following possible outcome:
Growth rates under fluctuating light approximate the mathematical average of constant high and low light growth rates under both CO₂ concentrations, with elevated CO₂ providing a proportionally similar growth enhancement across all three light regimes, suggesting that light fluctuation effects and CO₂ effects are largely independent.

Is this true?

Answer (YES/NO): NO